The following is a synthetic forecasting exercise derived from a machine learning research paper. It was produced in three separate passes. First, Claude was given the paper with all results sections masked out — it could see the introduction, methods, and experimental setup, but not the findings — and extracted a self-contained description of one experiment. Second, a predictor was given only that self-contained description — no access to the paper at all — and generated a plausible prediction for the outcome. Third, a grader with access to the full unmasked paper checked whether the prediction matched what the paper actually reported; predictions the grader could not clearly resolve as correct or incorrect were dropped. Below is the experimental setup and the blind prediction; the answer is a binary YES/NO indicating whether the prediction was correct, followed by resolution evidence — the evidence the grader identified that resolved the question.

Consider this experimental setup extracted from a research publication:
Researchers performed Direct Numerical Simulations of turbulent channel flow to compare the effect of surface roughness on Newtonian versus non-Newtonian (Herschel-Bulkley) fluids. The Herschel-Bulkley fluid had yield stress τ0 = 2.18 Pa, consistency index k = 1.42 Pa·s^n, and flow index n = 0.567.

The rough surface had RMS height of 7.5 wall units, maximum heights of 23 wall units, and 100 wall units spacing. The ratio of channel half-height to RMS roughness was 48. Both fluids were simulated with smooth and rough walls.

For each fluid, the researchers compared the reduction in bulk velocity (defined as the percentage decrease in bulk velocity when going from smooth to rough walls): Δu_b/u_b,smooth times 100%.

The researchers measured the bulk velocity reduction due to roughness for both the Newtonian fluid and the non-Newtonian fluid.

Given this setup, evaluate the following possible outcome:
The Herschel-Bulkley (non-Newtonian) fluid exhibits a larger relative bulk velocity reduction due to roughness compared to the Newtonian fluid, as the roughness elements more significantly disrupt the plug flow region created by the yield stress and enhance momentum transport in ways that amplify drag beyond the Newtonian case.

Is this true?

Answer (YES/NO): YES